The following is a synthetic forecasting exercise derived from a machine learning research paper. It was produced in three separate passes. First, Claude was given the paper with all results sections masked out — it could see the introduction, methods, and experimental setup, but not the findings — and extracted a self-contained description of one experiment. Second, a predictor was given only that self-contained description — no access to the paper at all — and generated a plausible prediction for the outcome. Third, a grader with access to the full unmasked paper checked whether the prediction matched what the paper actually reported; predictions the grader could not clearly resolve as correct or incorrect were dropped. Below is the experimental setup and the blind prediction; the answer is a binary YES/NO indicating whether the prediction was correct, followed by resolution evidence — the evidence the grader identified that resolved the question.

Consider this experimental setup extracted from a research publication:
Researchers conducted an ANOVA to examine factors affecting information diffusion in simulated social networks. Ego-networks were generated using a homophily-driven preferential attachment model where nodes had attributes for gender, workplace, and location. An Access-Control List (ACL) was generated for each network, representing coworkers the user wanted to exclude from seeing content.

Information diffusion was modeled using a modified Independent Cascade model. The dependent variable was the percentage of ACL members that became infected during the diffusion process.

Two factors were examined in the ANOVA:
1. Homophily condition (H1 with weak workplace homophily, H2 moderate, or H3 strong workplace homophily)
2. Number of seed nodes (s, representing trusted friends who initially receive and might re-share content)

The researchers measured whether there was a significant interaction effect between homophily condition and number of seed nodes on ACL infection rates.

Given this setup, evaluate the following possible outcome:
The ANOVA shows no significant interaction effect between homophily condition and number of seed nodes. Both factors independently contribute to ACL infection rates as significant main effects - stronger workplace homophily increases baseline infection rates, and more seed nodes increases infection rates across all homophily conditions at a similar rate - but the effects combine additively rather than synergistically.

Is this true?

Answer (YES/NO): NO